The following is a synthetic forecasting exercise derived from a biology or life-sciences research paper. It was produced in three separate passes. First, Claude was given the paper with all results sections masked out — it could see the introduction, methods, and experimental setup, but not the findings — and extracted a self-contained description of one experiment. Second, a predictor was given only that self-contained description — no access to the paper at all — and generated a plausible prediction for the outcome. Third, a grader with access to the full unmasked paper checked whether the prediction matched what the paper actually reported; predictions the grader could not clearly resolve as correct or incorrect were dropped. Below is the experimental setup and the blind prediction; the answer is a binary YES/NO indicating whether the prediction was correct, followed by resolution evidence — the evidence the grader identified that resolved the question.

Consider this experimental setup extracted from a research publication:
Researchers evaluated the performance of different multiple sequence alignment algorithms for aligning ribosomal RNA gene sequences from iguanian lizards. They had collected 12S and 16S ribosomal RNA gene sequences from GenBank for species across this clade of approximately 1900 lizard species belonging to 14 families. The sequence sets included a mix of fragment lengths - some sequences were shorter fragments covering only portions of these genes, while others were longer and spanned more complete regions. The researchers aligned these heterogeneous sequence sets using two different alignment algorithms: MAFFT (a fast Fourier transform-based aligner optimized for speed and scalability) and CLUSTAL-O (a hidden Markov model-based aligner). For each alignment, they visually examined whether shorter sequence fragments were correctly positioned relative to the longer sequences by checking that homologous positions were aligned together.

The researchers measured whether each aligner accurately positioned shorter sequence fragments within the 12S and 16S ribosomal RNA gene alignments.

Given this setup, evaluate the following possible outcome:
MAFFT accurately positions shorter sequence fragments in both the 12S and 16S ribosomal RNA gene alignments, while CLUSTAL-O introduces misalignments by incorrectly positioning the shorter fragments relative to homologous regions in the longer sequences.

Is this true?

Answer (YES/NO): NO